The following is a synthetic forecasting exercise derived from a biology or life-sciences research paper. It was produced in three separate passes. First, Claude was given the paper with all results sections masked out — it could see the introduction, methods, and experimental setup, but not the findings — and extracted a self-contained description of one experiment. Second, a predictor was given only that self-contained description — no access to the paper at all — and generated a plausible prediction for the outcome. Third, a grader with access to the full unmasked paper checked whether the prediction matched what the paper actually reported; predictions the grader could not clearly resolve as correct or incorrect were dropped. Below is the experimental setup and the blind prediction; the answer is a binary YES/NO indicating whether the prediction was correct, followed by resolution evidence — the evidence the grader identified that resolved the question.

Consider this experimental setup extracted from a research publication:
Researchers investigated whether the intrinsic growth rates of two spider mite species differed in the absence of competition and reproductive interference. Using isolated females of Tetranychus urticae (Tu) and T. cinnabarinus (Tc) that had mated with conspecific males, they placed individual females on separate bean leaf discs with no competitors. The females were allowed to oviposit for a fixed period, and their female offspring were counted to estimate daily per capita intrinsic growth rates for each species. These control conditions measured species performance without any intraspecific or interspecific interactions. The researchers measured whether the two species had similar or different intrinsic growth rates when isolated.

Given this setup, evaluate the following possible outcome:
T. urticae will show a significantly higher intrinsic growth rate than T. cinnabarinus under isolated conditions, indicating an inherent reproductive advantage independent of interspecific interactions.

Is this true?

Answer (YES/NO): NO